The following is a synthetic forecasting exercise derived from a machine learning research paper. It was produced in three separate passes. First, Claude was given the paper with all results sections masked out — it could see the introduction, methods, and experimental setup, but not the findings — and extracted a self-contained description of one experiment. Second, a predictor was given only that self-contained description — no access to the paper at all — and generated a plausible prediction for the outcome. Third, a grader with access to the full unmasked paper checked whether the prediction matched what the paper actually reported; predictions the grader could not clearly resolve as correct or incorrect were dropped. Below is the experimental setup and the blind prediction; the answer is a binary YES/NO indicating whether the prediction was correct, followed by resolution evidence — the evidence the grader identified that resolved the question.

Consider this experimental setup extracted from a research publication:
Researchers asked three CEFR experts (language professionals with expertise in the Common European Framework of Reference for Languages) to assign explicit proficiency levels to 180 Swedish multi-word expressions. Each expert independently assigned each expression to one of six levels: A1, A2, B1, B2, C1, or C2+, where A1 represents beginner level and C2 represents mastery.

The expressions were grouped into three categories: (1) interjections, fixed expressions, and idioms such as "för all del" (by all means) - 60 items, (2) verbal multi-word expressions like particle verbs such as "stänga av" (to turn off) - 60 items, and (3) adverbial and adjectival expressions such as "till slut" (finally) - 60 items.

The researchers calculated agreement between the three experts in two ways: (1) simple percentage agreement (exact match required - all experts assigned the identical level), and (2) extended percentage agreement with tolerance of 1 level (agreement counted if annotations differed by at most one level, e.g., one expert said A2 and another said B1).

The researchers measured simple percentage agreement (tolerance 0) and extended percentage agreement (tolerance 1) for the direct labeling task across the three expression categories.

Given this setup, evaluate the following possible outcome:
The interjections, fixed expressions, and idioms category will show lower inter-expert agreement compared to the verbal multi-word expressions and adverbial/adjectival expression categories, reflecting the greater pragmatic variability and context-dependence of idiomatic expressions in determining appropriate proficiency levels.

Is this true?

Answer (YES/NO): NO